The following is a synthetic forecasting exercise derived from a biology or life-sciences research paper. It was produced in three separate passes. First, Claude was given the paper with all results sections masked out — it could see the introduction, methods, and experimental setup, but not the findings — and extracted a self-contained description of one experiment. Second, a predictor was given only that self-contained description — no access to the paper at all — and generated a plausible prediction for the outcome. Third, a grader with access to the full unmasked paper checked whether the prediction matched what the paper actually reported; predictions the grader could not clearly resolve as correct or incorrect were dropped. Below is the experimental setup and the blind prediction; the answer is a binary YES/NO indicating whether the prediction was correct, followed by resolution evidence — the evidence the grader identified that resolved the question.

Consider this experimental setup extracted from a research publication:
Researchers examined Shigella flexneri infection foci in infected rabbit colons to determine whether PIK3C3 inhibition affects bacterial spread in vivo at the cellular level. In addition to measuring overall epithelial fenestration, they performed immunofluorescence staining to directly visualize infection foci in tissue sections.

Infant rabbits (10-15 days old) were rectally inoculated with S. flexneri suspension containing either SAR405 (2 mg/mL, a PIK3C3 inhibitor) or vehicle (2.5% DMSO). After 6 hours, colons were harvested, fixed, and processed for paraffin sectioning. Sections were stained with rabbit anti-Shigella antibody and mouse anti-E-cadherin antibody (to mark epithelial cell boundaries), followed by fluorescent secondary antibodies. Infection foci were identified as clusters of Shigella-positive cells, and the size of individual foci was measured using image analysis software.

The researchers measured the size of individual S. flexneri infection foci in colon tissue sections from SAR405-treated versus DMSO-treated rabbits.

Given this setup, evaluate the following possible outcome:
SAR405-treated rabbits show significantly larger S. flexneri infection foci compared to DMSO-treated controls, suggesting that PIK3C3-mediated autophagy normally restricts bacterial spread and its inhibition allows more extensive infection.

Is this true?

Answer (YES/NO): NO